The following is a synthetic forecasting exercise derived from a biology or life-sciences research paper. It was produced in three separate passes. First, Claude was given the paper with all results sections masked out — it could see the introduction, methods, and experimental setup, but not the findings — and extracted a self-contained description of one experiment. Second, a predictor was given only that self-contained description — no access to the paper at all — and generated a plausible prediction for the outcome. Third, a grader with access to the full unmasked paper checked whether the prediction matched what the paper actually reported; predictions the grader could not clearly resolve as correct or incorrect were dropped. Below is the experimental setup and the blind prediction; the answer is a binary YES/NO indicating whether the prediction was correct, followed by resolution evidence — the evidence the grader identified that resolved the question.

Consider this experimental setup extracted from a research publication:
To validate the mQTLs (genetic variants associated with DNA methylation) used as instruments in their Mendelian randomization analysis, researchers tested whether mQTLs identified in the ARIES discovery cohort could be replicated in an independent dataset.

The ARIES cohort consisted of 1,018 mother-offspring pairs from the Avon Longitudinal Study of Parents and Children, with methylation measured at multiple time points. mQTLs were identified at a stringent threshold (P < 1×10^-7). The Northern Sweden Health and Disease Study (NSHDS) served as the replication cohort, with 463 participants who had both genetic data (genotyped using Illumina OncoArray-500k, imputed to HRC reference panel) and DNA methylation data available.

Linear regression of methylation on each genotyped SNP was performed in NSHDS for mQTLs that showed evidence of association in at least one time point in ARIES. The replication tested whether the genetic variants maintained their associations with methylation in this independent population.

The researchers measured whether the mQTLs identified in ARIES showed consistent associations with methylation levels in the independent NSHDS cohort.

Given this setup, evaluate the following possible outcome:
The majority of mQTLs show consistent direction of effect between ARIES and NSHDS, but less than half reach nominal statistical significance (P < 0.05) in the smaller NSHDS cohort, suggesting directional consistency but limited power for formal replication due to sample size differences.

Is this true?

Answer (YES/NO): NO